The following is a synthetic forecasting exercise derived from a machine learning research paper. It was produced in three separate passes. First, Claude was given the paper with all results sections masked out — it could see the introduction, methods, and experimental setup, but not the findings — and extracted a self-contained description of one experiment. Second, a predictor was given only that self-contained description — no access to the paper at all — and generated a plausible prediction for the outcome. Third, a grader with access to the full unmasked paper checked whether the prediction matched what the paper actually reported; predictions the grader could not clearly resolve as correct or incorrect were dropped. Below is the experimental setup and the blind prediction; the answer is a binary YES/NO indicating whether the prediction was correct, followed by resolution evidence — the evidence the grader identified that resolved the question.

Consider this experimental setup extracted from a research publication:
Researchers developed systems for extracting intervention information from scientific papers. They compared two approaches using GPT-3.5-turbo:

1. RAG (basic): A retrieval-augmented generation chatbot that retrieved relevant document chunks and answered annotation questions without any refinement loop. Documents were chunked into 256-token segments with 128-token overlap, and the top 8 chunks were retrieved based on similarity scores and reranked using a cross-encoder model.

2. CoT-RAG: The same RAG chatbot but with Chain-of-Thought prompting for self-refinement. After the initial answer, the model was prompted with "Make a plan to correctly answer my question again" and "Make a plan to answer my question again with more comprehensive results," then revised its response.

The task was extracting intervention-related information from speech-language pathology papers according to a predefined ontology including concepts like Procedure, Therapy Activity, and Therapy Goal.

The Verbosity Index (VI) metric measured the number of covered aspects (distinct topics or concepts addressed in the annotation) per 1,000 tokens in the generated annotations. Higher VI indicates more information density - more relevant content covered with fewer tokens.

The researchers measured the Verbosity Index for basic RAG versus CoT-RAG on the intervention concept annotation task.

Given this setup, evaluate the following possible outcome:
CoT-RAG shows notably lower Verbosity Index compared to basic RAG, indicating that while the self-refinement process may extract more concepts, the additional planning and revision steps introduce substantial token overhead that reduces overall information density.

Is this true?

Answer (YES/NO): NO